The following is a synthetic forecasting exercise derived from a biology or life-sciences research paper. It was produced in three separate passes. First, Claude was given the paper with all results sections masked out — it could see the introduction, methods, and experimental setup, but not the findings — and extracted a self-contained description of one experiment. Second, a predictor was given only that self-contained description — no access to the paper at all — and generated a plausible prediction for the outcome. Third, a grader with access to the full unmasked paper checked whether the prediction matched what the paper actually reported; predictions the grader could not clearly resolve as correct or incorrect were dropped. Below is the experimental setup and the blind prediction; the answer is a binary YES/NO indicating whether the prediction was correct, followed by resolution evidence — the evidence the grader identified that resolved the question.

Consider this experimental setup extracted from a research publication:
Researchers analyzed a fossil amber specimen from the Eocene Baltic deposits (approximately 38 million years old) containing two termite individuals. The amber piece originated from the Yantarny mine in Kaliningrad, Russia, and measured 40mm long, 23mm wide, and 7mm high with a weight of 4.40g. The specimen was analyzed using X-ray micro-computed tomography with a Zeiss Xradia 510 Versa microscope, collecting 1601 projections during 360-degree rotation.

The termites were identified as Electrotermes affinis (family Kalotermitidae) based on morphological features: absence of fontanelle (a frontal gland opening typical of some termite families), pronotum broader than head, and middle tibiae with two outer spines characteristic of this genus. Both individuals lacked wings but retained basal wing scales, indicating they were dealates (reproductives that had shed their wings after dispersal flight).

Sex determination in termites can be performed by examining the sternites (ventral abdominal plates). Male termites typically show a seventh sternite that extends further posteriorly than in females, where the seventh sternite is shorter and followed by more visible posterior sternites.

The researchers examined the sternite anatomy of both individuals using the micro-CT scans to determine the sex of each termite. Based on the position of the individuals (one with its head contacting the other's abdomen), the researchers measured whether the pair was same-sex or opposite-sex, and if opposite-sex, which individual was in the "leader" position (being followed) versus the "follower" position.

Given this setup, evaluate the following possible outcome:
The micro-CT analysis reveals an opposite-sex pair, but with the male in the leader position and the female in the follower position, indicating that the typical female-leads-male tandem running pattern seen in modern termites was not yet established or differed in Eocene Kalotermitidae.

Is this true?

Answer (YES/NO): YES